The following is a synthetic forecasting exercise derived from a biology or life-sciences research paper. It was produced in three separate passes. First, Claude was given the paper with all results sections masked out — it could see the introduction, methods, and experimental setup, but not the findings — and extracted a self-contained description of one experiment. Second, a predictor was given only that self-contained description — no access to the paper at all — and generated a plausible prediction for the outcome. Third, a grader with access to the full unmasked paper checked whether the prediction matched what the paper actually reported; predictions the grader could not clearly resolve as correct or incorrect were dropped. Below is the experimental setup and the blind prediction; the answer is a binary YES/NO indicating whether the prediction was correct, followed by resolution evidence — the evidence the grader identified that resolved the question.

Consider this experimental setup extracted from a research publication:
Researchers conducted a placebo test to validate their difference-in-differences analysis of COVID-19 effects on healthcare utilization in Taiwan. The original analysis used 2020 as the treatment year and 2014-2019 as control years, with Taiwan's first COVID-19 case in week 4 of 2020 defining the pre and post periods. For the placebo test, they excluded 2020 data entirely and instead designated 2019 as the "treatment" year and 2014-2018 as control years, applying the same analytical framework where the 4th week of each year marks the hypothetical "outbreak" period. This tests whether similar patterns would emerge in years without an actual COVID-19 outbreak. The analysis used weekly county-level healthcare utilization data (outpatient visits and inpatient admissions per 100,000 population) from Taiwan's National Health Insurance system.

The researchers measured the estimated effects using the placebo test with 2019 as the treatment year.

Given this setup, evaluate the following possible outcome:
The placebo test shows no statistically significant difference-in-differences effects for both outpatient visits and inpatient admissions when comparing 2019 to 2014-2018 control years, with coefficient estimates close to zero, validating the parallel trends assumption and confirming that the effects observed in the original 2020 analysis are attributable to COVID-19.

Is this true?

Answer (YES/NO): YES